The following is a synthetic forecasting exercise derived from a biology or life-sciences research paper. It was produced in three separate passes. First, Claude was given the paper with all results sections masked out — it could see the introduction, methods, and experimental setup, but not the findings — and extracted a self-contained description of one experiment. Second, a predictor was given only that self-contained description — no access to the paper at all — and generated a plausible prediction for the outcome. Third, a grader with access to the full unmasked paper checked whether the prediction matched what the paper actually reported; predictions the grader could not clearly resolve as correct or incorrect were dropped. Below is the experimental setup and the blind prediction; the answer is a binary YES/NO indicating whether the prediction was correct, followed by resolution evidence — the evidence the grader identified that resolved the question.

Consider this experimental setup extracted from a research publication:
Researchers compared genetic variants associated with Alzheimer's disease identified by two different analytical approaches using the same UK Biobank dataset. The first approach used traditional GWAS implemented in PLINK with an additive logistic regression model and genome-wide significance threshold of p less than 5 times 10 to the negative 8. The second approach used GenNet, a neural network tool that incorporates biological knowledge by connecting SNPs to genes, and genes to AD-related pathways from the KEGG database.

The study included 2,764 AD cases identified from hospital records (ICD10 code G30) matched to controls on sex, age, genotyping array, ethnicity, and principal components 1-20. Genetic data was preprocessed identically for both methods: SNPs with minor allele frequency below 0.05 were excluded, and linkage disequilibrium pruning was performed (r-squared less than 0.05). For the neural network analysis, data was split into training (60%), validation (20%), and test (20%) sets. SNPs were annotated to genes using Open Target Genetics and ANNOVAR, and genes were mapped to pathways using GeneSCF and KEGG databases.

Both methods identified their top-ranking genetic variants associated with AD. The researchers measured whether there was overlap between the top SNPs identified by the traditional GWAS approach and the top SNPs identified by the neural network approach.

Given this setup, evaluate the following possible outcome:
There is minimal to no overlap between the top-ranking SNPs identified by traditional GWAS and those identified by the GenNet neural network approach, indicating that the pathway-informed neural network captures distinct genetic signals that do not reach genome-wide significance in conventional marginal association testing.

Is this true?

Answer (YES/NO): YES